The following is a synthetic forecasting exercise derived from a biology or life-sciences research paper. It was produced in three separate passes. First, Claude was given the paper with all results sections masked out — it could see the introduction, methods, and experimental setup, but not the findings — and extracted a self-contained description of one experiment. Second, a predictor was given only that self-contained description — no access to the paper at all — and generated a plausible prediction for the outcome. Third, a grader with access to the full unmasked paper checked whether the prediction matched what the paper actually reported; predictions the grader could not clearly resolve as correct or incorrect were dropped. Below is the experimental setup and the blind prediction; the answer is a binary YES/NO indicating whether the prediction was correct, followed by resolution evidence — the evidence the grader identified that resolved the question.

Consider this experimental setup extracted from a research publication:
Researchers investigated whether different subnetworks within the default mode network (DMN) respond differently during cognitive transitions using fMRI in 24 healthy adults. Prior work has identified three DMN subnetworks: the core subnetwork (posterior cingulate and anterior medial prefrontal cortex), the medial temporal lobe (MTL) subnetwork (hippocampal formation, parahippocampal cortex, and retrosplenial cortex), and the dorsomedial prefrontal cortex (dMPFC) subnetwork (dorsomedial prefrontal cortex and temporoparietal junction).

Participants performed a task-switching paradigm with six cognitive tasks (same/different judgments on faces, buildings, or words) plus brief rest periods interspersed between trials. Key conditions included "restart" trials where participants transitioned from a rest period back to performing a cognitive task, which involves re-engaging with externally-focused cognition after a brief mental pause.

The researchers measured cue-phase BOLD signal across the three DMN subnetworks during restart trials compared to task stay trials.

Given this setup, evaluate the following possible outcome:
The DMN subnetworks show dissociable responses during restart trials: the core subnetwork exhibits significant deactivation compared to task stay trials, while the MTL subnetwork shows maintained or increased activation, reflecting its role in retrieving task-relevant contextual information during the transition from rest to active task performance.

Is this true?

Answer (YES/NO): NO